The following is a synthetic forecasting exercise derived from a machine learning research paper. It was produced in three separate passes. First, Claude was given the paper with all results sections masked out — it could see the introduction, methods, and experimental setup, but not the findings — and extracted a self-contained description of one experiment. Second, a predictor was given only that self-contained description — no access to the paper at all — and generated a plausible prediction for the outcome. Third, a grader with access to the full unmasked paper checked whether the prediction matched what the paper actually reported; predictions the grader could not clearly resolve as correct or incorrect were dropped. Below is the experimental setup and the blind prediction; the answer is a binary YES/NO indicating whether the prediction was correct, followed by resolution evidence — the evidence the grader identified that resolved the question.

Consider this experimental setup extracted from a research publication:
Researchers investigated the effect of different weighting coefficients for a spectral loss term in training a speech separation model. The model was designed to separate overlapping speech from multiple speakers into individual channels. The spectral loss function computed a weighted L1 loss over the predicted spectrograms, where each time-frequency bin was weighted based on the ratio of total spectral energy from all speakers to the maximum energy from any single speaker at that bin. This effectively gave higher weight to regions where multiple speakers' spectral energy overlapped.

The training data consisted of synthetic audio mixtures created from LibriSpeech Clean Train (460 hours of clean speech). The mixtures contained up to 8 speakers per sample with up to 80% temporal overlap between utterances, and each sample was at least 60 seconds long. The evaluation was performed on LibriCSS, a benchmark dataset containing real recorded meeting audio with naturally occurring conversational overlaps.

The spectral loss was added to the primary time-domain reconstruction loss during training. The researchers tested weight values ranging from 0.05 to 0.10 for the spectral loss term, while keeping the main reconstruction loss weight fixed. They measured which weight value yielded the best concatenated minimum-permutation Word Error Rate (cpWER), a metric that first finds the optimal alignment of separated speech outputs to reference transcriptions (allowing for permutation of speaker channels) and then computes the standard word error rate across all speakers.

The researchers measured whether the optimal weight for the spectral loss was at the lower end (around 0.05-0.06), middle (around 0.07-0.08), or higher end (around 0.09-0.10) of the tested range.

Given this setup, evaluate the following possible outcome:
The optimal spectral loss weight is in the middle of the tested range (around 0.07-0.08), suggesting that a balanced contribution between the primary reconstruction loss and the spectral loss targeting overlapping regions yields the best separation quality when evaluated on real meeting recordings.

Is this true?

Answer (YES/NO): YES